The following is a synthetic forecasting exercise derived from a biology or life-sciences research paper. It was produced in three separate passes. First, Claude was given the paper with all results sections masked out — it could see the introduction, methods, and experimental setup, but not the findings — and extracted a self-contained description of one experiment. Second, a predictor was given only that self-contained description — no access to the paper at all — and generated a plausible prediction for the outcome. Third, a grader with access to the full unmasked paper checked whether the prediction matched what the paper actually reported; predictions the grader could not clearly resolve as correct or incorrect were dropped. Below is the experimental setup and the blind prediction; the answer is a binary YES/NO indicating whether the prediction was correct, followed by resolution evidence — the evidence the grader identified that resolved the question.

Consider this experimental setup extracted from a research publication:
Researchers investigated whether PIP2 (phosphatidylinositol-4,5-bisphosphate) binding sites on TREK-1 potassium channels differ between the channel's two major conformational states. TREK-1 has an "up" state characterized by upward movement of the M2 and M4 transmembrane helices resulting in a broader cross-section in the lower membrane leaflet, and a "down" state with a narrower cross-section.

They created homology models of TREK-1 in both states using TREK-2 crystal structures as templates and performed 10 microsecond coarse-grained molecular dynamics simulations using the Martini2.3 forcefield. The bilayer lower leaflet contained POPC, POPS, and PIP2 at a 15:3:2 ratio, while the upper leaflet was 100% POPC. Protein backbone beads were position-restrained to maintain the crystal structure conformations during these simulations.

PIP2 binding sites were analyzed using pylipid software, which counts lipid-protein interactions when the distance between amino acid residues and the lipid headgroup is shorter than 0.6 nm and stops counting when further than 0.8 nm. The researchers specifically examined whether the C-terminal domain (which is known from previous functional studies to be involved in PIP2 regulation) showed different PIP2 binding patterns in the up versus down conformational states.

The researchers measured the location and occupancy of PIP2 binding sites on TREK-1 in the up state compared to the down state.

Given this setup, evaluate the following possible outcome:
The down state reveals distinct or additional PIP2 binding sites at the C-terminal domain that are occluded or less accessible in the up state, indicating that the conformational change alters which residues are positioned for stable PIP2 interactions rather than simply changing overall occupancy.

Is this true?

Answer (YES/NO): NO